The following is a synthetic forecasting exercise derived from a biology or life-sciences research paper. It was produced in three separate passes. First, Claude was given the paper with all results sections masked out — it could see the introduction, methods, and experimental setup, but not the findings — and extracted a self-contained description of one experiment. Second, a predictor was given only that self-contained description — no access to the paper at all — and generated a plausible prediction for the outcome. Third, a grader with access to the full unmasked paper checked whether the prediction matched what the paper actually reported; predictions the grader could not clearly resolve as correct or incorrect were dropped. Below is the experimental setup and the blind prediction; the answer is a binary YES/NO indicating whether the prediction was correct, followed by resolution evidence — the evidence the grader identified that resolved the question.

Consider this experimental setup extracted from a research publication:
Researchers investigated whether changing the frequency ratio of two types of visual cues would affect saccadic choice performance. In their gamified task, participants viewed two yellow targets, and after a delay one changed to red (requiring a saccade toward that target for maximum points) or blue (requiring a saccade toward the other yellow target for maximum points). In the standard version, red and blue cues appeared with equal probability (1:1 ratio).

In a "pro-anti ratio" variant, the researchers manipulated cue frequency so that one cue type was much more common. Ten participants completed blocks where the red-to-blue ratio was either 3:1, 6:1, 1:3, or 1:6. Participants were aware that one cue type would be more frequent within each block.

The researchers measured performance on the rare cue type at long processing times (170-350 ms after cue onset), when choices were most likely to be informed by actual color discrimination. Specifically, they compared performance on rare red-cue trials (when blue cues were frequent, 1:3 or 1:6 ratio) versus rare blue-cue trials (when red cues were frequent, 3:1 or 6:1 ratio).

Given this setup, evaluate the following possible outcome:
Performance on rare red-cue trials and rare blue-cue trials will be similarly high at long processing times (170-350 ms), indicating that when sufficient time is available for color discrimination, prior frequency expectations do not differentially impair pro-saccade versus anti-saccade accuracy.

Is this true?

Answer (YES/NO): NO